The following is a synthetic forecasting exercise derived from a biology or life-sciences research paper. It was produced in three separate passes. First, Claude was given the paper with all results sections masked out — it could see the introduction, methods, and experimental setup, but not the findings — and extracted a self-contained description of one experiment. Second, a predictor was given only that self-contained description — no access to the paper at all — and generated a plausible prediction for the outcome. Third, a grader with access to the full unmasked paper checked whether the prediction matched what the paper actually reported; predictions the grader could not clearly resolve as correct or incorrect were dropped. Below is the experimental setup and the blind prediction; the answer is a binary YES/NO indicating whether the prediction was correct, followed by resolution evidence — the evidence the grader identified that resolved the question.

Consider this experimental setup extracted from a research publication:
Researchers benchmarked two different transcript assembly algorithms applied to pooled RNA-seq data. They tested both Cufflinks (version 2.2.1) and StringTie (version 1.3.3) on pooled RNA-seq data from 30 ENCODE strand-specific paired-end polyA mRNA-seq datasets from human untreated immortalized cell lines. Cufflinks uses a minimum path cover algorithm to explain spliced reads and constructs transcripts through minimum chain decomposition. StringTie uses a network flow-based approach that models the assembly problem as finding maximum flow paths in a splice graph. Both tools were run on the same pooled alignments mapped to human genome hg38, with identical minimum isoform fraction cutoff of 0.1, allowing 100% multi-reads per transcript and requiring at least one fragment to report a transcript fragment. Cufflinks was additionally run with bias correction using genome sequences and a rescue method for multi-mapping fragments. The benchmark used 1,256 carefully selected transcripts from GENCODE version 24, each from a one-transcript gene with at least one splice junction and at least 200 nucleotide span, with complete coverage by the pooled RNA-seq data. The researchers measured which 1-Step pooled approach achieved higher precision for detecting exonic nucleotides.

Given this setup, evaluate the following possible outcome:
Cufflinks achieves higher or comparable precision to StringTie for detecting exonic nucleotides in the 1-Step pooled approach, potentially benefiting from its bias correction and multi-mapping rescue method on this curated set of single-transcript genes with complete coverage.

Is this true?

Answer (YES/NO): YES